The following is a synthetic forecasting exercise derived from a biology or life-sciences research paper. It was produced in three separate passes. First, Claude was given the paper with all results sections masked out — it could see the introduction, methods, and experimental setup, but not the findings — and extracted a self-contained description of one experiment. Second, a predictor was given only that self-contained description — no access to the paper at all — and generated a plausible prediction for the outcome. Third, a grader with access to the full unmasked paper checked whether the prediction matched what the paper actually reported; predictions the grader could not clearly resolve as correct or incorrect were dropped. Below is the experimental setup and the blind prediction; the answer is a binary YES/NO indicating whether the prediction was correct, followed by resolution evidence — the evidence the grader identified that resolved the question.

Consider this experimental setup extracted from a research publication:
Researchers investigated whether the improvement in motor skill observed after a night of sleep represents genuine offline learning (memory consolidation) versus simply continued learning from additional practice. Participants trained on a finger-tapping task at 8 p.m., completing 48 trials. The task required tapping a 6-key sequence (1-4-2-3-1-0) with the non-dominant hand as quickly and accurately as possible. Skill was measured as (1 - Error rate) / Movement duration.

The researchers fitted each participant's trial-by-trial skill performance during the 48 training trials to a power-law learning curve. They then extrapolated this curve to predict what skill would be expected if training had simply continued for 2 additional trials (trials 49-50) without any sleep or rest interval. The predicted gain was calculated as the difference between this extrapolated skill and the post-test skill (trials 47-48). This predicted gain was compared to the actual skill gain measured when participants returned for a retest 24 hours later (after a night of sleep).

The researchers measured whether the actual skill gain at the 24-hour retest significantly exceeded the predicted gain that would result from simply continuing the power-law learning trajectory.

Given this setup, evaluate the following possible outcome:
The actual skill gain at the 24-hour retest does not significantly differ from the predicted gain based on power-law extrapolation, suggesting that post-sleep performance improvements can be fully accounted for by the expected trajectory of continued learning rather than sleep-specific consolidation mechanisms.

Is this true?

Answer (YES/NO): NO